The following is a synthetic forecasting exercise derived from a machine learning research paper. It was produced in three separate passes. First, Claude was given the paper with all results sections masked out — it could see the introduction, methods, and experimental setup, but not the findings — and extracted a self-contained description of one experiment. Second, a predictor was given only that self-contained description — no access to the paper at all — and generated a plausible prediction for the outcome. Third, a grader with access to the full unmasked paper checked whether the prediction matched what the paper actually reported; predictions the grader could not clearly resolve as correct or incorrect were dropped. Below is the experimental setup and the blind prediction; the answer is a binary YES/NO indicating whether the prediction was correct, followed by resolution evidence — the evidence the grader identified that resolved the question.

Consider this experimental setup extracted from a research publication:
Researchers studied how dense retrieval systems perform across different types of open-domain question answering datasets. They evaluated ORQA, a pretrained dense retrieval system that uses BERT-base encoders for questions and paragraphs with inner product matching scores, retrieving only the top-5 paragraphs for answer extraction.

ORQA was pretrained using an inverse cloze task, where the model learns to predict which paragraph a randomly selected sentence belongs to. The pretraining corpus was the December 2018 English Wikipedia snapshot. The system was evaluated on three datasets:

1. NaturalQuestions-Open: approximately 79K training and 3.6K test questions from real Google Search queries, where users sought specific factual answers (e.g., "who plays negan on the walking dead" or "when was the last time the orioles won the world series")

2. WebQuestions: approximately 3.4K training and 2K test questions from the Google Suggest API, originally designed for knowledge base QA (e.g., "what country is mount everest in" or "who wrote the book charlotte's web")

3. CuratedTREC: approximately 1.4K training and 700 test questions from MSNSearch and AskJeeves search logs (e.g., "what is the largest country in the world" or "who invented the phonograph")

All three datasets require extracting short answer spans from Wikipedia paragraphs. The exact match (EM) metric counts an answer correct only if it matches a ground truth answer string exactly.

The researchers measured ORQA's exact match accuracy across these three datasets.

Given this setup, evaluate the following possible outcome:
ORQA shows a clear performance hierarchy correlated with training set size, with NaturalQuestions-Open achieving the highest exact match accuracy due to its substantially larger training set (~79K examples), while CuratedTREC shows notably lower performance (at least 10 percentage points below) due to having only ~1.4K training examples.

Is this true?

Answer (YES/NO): NO